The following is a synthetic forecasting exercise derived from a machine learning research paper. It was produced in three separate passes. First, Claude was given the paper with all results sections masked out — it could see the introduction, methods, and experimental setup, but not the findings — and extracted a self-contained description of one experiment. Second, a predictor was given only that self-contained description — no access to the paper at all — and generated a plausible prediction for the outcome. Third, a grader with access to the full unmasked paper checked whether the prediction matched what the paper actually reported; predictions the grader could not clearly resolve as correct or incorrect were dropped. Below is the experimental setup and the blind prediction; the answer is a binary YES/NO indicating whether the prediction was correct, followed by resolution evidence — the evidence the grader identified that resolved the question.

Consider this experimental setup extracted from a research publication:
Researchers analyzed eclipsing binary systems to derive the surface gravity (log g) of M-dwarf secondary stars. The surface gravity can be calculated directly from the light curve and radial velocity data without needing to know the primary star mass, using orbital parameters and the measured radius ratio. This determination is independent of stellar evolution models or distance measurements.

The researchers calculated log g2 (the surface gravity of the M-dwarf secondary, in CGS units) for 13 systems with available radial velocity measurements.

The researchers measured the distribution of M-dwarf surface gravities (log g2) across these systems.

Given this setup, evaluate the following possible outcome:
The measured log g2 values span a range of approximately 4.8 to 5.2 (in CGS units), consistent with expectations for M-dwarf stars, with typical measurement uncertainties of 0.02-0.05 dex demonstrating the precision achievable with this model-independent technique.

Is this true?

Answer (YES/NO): NO